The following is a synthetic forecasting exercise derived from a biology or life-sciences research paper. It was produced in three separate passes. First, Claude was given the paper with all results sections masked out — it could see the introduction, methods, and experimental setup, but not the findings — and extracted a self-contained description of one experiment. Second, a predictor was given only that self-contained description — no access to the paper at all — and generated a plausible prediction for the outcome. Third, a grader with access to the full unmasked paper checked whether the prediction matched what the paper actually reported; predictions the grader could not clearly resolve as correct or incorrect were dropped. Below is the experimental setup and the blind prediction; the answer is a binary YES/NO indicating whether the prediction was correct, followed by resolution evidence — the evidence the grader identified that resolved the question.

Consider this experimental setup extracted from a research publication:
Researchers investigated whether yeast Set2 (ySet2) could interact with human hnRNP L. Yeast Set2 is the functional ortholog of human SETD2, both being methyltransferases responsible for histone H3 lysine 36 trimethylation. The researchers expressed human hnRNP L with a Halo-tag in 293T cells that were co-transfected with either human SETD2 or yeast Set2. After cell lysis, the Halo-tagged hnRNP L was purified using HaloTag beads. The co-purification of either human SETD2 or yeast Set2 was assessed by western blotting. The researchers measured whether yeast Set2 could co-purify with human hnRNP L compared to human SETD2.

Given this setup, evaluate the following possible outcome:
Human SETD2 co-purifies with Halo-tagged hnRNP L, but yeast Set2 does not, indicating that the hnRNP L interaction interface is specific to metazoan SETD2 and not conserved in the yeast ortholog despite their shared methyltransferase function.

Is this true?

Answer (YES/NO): YES